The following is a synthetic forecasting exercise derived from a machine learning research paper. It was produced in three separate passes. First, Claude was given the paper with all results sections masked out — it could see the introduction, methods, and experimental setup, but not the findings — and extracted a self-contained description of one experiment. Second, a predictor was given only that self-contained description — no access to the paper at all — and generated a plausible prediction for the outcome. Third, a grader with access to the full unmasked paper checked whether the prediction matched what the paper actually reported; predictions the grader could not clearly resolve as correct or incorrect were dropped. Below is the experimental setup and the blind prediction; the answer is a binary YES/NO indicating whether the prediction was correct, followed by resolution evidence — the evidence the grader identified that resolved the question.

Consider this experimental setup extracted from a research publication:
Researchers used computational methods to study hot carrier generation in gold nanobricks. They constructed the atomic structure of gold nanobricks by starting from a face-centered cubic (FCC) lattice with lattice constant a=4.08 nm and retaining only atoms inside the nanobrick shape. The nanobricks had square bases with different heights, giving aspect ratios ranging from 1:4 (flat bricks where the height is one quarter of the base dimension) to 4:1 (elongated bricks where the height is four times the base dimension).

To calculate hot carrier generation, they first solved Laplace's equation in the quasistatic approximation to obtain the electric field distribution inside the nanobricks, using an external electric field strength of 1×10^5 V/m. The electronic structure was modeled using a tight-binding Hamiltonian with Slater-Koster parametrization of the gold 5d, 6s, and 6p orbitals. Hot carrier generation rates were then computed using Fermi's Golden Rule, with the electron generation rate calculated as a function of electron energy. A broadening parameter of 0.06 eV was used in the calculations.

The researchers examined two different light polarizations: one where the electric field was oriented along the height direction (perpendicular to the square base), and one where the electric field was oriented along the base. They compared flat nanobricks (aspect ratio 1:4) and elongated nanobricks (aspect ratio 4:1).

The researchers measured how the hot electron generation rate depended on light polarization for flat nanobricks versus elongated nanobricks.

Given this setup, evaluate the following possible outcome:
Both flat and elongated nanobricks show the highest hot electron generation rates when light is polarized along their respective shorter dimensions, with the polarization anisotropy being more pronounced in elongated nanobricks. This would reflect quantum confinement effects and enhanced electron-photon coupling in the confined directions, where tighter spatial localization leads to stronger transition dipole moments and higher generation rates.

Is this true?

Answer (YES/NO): NO